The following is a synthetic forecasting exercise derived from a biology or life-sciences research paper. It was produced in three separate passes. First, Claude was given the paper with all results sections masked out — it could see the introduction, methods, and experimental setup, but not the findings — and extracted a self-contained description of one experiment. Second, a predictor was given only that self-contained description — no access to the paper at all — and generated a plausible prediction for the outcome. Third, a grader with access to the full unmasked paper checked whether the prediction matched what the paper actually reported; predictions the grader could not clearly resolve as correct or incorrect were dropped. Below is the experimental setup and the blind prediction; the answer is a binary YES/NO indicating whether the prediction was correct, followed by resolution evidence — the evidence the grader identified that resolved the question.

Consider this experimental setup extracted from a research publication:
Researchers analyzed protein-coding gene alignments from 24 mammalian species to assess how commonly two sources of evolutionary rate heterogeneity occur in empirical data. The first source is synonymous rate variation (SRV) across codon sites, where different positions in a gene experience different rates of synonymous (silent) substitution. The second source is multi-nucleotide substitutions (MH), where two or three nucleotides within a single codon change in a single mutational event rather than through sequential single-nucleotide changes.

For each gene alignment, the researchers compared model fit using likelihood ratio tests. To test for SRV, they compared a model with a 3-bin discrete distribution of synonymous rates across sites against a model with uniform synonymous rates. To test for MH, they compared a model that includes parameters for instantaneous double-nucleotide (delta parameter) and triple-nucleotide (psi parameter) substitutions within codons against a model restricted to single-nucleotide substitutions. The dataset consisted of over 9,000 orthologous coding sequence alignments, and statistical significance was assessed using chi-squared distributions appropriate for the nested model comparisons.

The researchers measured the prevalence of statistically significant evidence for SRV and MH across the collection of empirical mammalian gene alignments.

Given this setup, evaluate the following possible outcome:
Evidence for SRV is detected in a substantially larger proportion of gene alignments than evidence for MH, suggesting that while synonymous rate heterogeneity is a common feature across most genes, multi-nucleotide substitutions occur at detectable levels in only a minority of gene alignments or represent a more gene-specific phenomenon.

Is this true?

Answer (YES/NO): YES